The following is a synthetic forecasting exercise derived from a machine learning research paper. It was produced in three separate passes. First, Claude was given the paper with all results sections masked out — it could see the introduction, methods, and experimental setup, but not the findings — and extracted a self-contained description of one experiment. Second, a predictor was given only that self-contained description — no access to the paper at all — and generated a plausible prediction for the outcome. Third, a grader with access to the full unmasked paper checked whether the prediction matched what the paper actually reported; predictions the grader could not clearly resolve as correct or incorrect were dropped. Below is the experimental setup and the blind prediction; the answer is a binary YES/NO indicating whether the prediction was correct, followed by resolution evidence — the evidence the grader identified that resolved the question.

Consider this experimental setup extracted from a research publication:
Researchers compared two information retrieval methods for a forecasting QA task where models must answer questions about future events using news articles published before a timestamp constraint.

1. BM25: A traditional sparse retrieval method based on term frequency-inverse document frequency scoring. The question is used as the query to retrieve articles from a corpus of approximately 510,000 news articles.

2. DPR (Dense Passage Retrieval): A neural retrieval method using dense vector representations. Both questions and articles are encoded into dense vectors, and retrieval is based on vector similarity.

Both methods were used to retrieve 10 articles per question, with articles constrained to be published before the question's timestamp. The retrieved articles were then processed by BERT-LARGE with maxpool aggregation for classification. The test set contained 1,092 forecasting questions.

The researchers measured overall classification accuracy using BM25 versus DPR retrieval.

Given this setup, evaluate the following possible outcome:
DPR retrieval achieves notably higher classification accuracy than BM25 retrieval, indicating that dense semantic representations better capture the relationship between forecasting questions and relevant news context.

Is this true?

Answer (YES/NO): NO